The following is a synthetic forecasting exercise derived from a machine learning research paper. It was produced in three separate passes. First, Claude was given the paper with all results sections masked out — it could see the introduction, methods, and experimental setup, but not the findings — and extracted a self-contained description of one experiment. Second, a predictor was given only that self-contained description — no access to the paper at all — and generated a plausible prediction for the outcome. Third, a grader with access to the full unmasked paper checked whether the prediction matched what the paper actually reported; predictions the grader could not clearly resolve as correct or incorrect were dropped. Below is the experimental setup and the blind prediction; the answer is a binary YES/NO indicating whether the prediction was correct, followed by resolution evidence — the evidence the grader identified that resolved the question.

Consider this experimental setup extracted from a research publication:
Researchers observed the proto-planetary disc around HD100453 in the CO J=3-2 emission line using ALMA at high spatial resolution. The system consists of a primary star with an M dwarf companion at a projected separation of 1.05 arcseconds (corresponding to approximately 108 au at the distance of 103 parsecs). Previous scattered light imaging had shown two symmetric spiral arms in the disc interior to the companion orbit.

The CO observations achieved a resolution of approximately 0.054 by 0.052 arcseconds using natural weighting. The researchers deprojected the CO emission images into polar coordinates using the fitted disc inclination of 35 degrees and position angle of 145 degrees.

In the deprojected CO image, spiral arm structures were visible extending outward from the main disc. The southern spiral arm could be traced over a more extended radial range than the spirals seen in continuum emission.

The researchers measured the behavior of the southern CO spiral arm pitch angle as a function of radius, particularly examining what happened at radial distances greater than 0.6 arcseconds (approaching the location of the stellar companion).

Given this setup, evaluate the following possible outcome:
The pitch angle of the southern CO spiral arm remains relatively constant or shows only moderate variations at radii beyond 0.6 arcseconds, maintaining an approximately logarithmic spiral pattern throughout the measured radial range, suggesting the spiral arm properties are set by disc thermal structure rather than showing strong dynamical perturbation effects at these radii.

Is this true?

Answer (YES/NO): NO